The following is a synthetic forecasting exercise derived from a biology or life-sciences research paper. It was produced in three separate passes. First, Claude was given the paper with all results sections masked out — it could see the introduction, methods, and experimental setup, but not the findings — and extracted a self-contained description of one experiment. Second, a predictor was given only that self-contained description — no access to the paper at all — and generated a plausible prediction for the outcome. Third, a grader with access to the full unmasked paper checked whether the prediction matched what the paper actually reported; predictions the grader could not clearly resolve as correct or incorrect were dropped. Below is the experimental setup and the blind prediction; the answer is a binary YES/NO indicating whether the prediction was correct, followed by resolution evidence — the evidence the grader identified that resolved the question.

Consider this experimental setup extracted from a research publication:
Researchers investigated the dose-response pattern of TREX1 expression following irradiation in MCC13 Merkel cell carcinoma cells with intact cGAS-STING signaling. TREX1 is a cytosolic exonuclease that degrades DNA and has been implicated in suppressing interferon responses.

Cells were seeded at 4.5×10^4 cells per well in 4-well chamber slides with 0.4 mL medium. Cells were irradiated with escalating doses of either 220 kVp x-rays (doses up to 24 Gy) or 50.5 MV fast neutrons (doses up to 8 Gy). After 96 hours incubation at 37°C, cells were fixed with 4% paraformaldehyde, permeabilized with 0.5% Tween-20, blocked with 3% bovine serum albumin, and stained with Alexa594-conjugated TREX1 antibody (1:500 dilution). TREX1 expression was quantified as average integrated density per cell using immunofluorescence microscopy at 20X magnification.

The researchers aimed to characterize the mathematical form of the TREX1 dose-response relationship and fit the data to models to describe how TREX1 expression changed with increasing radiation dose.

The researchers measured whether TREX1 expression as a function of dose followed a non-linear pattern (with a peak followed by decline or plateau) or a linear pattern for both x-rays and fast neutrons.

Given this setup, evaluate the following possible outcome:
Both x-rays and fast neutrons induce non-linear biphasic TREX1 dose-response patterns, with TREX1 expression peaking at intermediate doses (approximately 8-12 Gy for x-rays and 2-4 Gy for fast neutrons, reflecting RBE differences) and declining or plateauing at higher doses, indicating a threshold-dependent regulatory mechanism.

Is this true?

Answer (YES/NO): NO